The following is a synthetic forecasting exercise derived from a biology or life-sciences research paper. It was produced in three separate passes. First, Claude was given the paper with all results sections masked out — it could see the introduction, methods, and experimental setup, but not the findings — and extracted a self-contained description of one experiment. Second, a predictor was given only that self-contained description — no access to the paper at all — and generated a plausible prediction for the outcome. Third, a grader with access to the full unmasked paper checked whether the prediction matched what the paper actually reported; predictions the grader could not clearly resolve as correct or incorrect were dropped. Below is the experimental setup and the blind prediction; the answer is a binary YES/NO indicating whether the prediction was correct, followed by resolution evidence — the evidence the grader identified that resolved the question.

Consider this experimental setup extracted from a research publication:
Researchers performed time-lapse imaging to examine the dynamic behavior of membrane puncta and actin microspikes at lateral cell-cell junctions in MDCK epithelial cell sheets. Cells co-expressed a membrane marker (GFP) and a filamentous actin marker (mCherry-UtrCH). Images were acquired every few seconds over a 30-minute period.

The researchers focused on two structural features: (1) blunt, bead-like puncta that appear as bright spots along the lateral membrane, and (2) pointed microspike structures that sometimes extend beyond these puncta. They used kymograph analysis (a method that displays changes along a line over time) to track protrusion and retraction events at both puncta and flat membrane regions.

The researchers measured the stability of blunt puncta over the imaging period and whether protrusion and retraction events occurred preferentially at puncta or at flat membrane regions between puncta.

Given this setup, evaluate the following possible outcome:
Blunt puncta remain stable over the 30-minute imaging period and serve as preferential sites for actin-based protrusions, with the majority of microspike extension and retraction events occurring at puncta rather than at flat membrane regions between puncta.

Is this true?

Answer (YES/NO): YES